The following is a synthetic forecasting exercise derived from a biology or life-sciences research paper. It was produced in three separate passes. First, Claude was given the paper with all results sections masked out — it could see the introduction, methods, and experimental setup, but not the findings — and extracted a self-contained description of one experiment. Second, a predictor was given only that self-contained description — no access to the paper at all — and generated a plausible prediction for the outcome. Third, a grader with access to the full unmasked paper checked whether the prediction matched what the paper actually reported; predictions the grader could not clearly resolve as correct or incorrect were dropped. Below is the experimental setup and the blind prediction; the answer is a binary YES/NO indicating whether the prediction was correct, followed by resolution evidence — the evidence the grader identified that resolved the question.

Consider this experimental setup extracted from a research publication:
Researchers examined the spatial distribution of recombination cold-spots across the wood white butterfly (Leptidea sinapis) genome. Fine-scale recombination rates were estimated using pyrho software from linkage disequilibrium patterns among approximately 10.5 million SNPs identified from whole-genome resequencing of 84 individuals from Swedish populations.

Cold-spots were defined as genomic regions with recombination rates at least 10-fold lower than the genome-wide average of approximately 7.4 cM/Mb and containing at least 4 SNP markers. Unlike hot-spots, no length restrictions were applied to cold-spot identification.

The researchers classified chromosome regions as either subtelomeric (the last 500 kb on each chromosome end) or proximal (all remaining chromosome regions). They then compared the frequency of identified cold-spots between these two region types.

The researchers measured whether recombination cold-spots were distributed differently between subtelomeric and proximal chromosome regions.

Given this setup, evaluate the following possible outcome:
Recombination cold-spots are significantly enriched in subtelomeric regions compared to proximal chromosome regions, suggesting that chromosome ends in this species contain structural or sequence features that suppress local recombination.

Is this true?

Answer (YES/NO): YES